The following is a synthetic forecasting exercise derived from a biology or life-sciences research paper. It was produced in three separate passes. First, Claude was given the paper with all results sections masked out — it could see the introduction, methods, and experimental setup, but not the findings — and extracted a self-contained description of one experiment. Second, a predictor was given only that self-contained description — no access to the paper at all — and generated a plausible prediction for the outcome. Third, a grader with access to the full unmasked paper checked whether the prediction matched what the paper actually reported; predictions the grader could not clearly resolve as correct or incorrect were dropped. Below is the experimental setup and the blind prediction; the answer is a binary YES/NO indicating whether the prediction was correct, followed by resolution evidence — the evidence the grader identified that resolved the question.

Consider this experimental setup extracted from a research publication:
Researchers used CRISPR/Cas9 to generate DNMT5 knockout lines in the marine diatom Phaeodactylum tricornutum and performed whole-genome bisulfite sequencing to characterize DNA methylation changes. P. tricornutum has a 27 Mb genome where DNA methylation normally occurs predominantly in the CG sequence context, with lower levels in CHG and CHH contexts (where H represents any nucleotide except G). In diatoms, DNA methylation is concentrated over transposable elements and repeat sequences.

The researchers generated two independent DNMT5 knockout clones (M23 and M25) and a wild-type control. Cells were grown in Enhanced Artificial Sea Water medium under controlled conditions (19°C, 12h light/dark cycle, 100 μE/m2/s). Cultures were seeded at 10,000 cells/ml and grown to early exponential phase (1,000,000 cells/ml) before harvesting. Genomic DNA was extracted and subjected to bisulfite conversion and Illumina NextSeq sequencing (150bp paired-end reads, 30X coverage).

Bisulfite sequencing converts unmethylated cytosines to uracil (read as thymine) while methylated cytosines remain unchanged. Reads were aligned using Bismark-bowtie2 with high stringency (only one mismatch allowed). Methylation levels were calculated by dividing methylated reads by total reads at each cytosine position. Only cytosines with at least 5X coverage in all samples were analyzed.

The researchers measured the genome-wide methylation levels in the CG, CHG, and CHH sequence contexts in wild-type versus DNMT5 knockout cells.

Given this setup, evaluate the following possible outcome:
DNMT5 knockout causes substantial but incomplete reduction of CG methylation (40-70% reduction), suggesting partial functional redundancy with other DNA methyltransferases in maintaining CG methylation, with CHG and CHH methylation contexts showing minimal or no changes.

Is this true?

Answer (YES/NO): NO